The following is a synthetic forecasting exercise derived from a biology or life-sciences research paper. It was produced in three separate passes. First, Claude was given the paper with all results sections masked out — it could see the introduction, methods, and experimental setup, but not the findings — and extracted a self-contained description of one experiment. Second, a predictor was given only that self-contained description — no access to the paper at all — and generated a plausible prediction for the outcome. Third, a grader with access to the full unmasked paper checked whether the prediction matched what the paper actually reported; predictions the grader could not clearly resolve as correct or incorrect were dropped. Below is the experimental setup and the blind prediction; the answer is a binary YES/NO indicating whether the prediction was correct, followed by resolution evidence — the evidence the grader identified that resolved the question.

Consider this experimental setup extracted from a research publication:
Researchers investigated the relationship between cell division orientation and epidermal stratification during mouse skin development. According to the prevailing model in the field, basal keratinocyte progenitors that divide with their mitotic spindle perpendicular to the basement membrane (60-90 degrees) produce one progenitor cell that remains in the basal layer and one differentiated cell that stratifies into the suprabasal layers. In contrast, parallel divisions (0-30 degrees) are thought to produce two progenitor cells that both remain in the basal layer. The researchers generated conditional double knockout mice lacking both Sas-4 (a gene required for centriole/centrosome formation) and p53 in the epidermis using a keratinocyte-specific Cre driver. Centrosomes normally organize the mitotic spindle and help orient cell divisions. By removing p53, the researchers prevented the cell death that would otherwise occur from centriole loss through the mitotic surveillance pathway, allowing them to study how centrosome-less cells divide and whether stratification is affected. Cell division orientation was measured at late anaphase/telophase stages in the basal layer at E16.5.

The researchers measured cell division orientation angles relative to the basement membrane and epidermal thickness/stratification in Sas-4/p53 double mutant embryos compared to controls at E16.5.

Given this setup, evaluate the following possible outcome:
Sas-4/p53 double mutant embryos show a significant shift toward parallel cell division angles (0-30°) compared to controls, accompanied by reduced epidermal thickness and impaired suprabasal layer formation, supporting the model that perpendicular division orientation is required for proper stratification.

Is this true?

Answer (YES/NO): NO